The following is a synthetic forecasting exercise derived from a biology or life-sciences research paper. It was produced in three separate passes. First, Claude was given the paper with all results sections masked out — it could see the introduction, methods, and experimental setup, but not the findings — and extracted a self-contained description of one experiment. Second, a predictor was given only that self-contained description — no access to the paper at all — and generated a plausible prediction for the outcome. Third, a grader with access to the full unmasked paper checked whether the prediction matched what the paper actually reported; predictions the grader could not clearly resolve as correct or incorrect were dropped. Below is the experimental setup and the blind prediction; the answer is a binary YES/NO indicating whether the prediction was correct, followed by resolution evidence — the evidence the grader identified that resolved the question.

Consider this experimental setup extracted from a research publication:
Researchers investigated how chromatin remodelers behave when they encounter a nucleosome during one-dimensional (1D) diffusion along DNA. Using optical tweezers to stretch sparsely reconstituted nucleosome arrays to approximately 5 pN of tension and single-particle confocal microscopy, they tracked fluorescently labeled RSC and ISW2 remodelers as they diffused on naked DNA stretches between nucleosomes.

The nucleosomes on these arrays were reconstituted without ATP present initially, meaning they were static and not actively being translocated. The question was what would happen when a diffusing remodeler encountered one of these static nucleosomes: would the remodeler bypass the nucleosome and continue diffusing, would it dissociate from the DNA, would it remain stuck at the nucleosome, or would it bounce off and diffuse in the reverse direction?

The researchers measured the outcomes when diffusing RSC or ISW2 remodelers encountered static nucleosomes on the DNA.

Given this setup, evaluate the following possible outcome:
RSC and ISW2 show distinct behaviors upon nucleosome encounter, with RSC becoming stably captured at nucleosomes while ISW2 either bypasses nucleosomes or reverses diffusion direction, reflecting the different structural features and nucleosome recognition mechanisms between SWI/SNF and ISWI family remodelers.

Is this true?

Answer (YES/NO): NO